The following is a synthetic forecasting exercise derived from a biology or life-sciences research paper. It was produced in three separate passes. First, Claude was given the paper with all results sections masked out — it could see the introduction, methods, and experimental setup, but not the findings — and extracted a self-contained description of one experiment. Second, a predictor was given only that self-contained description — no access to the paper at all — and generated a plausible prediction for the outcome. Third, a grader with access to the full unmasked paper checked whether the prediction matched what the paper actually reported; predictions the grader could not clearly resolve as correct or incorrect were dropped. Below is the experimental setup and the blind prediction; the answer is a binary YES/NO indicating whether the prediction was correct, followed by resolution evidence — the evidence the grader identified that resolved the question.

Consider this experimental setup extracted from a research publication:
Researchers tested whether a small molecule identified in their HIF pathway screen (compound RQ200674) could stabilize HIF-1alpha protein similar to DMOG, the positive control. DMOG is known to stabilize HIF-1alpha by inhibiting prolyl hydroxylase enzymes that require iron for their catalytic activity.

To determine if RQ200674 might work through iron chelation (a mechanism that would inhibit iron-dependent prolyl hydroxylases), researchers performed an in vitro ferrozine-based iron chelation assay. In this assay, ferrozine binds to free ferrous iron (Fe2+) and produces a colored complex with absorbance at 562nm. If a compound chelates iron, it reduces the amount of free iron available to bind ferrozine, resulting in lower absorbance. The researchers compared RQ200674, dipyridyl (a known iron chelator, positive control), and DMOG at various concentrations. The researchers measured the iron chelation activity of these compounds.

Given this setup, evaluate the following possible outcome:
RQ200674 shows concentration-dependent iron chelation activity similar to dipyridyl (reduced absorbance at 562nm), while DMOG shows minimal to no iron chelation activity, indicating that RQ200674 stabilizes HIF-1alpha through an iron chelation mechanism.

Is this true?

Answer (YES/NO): NO